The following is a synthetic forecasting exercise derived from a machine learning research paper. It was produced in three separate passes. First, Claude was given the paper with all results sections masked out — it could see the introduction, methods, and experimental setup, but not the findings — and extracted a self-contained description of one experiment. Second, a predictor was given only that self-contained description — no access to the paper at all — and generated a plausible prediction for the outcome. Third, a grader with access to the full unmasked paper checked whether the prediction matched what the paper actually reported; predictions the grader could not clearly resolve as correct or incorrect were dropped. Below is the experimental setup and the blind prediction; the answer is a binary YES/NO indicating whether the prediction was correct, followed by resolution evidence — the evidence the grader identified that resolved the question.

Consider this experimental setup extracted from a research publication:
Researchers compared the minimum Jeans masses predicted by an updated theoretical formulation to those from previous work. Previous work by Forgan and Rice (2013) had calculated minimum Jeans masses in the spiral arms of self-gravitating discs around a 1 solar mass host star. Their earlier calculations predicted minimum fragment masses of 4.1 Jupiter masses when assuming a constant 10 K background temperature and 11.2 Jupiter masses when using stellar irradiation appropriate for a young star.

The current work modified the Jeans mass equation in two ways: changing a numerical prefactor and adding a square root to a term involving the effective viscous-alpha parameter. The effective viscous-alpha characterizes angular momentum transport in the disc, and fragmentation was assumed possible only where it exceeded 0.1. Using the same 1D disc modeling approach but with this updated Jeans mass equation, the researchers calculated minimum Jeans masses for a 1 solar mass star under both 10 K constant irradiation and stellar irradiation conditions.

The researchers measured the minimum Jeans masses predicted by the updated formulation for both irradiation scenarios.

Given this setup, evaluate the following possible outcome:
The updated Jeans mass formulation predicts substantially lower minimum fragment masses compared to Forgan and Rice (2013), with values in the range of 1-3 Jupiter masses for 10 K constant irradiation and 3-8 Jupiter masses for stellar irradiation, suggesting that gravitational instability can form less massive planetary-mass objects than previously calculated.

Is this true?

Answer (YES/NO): YES